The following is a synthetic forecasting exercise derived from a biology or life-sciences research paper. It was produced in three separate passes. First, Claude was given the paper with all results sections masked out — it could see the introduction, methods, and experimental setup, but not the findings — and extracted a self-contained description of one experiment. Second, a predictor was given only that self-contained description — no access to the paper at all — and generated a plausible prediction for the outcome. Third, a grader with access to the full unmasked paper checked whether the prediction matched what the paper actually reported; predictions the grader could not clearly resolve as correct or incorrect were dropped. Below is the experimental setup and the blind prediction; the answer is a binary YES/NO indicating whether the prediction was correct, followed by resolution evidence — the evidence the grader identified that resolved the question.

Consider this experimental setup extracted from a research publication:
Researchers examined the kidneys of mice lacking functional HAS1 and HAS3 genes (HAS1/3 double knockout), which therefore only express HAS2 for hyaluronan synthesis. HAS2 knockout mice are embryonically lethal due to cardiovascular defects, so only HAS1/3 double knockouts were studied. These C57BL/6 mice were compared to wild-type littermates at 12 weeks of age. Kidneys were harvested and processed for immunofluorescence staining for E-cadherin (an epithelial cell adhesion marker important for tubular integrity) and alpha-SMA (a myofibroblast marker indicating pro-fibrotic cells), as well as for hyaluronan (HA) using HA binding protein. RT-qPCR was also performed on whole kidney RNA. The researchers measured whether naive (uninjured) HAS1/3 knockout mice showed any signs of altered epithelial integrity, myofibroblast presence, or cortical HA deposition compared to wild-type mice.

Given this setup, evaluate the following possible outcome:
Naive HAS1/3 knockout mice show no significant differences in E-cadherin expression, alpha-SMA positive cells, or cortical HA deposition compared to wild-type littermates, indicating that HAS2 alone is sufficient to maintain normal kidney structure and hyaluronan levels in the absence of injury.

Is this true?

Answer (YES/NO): NO